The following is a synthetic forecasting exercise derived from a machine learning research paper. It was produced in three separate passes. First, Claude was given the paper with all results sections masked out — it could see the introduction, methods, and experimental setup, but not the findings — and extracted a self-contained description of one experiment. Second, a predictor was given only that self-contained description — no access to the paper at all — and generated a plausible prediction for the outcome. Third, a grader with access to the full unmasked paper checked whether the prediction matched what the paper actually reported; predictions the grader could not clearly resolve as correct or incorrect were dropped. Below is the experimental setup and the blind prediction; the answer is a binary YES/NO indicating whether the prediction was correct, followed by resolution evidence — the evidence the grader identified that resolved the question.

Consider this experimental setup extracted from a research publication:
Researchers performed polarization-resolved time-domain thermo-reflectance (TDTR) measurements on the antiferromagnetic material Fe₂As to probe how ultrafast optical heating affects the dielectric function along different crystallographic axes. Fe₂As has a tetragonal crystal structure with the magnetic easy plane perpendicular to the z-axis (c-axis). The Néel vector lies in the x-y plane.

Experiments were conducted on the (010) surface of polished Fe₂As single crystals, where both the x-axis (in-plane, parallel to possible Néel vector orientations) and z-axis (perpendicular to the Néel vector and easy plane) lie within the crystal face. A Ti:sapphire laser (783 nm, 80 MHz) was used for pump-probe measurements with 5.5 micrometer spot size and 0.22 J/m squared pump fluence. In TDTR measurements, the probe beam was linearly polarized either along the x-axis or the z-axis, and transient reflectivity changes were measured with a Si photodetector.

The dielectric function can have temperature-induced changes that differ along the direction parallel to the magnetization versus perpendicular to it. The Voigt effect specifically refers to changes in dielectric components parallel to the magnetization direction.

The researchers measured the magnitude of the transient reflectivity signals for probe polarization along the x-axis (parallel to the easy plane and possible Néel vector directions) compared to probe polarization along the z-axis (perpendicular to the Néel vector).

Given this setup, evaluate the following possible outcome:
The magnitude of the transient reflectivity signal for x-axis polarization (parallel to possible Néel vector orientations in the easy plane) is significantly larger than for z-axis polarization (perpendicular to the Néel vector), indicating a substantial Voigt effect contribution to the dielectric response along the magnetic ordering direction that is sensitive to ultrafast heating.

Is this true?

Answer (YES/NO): NO